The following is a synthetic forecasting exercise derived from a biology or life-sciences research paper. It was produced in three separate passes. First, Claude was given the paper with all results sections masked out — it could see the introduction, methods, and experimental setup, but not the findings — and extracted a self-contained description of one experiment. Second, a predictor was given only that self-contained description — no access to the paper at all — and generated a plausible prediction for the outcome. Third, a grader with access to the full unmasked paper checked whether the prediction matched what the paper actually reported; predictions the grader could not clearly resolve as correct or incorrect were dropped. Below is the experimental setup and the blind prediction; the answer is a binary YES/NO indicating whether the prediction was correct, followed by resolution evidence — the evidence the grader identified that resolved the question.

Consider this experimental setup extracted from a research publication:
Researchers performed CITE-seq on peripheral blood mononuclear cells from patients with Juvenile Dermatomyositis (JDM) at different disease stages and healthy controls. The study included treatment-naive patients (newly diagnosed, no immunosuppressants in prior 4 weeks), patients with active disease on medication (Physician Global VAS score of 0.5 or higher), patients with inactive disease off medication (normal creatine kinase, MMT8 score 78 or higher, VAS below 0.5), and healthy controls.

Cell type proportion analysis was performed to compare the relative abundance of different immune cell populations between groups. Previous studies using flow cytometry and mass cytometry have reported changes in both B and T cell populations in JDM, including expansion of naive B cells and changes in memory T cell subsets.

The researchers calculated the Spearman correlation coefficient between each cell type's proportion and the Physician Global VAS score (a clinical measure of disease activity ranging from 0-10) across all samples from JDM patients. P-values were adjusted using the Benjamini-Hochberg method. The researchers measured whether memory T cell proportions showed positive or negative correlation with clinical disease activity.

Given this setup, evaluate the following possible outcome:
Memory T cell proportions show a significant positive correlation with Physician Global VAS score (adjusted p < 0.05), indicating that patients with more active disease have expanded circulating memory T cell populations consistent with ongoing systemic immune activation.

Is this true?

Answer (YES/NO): NO